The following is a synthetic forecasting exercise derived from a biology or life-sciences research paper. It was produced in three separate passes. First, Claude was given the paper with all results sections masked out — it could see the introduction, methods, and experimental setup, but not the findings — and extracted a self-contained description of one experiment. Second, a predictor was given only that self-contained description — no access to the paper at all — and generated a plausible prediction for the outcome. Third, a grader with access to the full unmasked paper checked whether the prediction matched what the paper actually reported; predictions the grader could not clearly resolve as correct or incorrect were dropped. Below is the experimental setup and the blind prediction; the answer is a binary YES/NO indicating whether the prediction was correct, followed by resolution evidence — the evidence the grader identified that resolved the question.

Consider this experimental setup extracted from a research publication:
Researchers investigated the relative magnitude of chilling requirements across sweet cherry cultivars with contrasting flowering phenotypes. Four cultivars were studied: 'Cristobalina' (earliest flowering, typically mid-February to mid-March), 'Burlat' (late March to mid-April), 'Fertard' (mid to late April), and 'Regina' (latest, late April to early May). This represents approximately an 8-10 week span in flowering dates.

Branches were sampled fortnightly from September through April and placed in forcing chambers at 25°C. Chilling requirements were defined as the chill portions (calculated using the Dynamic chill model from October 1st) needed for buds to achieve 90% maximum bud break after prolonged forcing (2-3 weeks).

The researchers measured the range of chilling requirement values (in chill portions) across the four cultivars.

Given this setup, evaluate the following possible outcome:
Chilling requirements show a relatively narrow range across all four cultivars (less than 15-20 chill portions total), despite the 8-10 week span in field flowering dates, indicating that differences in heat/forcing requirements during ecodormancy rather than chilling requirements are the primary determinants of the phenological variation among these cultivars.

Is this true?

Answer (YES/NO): NO